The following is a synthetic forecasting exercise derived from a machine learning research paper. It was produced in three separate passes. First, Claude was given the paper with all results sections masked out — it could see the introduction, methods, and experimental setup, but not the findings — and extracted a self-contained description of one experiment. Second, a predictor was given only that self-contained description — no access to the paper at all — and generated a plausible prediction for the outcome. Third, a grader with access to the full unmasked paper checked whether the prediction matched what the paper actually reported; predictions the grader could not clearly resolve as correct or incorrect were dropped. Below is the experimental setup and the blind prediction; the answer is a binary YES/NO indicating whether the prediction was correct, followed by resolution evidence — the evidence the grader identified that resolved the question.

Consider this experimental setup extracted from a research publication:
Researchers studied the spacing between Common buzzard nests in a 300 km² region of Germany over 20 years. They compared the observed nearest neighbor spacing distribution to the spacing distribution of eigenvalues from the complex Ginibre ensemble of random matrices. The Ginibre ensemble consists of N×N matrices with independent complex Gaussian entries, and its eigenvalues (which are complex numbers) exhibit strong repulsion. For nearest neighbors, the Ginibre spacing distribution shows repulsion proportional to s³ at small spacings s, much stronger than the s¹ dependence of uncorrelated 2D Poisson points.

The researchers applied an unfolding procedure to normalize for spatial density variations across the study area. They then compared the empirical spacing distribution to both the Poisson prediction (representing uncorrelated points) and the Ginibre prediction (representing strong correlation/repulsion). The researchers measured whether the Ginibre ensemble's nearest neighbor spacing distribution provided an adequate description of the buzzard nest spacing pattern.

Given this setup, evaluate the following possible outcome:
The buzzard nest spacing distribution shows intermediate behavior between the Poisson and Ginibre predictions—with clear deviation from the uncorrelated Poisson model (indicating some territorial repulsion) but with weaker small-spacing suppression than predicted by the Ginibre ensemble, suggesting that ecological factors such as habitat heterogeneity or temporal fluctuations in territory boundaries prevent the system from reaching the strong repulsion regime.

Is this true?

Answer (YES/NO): YES